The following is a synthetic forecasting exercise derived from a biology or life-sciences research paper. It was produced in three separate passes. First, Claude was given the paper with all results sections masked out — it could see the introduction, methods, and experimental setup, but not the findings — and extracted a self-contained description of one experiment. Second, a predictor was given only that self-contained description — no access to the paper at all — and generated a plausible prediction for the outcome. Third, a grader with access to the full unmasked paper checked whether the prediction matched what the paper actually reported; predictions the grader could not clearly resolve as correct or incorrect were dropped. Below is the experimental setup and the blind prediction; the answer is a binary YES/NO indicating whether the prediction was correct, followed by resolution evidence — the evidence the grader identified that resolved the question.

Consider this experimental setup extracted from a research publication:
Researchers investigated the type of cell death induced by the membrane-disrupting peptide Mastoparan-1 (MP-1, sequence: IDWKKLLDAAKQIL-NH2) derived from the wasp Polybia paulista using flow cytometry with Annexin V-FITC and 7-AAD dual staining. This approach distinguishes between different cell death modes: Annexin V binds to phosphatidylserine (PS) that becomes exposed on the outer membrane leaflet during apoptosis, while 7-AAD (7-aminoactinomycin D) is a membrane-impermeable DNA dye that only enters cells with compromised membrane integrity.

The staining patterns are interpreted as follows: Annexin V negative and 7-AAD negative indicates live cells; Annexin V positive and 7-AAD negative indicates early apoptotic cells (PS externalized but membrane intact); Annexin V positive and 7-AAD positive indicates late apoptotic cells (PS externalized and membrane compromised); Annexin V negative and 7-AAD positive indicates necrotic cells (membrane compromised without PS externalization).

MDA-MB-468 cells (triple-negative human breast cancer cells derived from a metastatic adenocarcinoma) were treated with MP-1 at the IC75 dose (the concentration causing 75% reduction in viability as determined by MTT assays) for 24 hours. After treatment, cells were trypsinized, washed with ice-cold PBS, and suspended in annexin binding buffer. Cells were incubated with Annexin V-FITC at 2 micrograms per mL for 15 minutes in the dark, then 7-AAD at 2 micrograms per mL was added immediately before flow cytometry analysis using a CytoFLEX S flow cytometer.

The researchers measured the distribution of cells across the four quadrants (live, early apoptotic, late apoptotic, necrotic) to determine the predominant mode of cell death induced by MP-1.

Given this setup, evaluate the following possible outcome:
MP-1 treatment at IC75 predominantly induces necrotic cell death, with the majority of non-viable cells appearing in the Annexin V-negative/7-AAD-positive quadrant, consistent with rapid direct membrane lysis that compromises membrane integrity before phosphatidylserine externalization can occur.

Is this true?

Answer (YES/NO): NO